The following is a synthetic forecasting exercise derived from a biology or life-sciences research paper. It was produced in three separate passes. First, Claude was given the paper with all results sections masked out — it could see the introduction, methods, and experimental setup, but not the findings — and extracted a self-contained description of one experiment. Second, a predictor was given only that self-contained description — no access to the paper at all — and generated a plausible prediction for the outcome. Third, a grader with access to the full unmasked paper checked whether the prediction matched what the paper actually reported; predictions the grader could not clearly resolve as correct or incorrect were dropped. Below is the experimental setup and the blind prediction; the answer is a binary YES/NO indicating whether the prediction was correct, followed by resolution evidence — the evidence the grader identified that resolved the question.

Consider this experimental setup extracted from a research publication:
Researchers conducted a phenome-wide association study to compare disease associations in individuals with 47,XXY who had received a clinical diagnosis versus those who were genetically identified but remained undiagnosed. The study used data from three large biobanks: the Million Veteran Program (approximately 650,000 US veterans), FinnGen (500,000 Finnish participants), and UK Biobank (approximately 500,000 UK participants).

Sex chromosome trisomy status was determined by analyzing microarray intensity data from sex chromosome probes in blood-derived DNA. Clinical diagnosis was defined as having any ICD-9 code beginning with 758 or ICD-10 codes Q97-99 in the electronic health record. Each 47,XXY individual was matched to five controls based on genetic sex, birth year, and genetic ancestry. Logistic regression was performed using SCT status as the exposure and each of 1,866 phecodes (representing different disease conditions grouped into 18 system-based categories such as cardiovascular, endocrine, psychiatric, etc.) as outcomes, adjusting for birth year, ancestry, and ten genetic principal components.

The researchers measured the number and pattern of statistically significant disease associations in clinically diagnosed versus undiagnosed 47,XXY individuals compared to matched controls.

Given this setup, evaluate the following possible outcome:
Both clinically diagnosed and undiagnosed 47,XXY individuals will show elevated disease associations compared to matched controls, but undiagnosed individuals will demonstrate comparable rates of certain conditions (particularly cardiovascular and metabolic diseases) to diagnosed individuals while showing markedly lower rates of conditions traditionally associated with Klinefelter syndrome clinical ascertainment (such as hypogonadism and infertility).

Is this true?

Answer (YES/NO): YES